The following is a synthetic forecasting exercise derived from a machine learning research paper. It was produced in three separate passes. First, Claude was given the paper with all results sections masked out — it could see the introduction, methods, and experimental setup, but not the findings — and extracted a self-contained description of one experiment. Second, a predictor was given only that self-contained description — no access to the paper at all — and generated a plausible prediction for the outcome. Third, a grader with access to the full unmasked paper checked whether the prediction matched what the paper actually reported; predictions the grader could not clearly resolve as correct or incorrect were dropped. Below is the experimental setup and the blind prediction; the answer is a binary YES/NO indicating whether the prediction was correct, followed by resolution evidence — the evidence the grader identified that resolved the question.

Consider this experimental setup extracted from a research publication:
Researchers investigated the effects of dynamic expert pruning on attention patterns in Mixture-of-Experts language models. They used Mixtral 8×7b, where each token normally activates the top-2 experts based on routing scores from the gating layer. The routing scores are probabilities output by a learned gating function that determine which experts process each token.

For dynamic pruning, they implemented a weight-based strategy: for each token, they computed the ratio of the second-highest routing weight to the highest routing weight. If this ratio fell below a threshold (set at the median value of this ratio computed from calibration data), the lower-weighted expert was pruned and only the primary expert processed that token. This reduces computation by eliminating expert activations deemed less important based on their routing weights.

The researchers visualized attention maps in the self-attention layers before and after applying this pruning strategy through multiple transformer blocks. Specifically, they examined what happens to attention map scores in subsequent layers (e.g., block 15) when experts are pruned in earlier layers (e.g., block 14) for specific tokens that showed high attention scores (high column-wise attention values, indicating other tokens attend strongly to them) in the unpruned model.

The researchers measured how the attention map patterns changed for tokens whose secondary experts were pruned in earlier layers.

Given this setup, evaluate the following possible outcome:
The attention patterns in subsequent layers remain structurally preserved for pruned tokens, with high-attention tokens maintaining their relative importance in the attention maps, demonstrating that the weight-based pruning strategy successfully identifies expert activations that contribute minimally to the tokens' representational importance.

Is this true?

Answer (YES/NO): NO